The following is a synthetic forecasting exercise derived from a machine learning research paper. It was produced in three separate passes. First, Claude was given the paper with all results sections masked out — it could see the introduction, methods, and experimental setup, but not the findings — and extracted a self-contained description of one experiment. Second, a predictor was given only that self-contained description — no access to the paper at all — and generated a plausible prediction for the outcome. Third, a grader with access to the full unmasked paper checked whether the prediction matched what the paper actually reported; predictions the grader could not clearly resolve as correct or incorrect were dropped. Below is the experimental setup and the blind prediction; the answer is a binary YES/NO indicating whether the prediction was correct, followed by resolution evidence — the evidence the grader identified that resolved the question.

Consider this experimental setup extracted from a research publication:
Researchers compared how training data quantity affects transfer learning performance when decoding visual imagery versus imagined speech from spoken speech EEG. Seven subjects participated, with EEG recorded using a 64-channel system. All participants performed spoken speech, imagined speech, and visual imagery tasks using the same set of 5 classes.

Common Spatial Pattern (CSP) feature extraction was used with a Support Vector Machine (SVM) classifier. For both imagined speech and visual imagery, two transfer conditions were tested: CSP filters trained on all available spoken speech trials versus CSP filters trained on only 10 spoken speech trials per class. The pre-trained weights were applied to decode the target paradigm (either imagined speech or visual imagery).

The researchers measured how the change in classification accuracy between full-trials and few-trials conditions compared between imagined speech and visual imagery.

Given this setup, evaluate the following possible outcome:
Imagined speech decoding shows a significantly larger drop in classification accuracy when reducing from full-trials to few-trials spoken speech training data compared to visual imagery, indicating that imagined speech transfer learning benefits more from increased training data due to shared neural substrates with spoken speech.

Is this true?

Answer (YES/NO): NO